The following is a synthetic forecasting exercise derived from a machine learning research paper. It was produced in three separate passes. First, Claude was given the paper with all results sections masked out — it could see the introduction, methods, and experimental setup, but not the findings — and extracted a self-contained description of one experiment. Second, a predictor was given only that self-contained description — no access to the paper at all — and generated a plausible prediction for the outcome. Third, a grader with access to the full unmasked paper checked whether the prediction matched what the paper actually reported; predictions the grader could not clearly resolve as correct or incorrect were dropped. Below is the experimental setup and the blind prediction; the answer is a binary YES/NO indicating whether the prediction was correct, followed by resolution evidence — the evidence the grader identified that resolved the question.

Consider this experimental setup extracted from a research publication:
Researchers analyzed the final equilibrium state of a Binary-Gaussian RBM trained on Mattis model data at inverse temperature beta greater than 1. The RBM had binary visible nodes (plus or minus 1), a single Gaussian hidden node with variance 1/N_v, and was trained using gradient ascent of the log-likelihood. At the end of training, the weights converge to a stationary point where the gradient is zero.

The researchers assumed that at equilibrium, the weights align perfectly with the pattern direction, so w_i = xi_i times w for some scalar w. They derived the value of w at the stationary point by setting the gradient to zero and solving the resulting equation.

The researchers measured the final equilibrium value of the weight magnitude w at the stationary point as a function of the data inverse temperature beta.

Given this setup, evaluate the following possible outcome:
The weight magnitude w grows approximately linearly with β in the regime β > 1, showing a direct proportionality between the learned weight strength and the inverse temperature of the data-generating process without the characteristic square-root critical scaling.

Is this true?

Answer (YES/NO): NO